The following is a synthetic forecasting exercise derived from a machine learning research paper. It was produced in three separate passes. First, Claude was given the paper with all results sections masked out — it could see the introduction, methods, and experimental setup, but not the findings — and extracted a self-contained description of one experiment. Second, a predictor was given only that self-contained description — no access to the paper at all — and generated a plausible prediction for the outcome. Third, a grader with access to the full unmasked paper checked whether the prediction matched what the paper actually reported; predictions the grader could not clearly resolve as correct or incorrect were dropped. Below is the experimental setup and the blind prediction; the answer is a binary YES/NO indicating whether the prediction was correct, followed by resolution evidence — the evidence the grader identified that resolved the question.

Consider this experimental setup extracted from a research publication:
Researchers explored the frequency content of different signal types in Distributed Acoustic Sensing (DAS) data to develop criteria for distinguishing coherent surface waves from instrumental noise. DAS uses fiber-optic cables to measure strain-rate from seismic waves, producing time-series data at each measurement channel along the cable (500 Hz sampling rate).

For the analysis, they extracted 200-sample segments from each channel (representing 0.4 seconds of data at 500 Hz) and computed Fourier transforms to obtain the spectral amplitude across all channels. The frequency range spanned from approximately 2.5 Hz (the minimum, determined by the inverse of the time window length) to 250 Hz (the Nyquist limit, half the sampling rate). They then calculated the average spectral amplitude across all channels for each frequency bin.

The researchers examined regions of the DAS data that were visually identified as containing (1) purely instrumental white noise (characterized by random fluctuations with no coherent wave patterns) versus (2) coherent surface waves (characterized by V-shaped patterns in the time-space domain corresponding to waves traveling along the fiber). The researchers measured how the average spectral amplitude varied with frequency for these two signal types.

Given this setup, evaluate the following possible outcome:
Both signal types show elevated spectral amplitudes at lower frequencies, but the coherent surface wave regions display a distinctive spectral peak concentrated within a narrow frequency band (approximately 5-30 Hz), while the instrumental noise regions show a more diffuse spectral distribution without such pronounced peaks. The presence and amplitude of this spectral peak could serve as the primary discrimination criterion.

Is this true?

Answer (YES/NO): NO